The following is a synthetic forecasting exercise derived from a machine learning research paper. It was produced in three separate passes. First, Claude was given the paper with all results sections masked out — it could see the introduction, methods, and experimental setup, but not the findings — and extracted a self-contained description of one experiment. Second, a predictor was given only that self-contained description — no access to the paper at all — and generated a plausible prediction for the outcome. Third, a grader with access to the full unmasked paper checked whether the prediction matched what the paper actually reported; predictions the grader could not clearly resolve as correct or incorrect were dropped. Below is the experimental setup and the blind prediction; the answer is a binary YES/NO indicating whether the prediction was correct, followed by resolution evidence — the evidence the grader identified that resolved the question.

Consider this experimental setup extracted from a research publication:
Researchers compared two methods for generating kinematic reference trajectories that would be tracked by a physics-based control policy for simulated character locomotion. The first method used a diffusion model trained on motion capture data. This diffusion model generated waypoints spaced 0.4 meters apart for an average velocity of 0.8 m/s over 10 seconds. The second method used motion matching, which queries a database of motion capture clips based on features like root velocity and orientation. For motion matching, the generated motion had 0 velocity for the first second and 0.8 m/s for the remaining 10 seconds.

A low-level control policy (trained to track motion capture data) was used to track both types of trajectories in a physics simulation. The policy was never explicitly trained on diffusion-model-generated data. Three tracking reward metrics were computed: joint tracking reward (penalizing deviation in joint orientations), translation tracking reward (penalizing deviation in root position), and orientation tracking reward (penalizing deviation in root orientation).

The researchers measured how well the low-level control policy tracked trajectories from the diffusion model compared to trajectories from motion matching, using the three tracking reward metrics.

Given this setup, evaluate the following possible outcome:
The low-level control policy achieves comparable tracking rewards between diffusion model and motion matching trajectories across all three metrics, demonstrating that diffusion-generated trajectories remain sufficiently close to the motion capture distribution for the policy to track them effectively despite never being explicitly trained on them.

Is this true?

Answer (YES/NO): NO